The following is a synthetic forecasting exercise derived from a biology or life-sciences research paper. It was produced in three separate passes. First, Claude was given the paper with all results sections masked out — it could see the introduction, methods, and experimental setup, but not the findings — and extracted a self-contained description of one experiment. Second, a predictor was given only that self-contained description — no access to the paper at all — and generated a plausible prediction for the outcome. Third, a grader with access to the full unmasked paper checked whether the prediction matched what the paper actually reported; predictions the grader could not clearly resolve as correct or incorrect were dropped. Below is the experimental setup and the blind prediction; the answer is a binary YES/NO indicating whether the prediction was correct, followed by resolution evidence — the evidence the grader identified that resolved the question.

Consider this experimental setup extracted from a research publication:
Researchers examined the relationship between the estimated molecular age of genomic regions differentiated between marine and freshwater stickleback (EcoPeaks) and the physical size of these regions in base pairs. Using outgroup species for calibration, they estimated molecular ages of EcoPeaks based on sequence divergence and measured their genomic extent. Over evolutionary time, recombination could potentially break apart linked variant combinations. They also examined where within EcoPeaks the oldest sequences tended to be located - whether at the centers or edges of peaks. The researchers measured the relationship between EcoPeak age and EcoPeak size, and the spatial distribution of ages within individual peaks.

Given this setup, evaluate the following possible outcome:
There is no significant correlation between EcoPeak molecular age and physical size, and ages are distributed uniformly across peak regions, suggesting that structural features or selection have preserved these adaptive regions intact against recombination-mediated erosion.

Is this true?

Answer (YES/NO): NO